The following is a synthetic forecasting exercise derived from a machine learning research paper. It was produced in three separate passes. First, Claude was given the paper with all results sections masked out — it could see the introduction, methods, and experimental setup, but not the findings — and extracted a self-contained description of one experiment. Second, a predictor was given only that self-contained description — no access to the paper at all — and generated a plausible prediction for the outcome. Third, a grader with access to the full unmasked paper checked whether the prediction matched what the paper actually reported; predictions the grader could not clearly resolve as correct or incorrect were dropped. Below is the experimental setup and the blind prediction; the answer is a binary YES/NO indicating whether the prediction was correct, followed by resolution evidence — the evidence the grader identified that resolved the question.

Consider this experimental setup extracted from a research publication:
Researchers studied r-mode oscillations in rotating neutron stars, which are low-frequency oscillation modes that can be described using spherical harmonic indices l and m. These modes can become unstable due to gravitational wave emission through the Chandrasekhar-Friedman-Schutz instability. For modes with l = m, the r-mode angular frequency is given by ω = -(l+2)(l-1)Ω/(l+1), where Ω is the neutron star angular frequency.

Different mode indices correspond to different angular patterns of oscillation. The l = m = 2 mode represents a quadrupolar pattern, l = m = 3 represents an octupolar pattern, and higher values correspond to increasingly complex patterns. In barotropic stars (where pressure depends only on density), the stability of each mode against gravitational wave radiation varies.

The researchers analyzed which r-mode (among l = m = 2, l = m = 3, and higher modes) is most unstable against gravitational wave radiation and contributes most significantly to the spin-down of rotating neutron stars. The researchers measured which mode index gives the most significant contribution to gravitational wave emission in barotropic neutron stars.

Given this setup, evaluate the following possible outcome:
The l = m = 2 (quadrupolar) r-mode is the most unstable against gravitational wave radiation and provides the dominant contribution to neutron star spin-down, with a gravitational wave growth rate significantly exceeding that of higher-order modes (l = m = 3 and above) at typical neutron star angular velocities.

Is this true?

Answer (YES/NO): YES